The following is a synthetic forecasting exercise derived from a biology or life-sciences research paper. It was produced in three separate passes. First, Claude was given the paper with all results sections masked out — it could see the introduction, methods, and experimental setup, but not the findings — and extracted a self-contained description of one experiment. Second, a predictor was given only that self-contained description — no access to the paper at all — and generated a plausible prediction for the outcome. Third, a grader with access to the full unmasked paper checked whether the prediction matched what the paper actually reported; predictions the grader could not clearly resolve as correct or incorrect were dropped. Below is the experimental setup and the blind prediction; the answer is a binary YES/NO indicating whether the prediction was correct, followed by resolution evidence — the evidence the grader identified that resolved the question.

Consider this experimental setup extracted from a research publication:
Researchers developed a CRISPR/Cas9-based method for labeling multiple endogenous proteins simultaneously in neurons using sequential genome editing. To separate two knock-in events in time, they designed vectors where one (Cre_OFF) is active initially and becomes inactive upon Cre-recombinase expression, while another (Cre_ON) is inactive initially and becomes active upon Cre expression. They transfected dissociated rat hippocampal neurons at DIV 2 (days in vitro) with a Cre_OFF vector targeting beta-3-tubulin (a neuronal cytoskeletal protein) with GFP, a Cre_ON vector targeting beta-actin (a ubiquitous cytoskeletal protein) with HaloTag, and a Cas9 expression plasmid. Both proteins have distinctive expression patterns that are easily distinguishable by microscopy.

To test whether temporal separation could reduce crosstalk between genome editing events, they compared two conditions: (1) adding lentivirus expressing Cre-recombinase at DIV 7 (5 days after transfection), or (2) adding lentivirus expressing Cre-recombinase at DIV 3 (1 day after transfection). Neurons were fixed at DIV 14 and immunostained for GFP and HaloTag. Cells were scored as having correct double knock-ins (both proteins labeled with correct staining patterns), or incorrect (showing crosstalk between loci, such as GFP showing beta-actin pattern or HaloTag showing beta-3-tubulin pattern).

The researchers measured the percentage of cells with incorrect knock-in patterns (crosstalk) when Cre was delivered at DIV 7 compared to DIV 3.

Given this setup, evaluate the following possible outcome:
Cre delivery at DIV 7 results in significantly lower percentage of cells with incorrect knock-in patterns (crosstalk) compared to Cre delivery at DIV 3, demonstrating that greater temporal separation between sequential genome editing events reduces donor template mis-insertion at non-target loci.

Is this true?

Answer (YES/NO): NO